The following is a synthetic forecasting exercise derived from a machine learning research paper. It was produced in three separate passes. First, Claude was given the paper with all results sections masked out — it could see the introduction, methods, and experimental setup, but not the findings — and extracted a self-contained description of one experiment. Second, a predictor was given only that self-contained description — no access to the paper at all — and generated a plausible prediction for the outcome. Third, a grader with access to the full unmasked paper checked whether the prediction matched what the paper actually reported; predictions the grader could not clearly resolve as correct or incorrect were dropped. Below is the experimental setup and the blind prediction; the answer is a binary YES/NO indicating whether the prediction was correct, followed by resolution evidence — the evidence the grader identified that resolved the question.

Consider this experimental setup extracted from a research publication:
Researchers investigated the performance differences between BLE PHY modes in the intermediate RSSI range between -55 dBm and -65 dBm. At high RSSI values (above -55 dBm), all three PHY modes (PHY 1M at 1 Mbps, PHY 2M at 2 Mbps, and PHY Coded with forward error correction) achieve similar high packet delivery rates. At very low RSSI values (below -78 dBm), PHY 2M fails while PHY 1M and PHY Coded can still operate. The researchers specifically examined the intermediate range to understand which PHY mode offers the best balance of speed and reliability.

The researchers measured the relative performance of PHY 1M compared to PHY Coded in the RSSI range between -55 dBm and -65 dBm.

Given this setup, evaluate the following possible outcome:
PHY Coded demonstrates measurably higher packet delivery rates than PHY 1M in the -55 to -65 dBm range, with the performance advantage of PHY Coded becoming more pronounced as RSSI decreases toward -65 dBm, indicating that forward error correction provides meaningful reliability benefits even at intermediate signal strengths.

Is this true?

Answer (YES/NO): NO